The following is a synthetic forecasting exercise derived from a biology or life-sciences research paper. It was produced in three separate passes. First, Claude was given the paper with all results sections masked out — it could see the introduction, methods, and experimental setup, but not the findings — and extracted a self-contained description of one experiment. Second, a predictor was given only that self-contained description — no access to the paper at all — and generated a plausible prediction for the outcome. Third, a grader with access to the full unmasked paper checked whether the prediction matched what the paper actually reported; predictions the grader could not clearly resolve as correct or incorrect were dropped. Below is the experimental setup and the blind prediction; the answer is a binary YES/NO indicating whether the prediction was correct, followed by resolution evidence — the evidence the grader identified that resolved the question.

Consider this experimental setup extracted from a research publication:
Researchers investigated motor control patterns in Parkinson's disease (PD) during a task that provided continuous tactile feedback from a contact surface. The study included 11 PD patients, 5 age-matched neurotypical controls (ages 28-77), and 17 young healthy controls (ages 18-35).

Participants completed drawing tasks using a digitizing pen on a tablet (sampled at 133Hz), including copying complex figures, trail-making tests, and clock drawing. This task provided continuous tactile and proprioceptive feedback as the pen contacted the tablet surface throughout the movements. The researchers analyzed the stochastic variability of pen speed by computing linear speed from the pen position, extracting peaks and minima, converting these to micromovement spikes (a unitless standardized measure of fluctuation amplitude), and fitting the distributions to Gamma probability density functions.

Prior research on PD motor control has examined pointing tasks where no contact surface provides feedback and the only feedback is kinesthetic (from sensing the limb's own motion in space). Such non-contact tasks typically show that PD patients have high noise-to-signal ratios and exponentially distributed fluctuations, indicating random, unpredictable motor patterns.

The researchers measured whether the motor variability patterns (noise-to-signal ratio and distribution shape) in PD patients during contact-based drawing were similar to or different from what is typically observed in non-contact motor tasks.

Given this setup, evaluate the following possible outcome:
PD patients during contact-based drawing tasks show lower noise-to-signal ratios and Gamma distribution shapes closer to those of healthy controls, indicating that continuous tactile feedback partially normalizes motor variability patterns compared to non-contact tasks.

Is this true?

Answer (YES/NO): NO